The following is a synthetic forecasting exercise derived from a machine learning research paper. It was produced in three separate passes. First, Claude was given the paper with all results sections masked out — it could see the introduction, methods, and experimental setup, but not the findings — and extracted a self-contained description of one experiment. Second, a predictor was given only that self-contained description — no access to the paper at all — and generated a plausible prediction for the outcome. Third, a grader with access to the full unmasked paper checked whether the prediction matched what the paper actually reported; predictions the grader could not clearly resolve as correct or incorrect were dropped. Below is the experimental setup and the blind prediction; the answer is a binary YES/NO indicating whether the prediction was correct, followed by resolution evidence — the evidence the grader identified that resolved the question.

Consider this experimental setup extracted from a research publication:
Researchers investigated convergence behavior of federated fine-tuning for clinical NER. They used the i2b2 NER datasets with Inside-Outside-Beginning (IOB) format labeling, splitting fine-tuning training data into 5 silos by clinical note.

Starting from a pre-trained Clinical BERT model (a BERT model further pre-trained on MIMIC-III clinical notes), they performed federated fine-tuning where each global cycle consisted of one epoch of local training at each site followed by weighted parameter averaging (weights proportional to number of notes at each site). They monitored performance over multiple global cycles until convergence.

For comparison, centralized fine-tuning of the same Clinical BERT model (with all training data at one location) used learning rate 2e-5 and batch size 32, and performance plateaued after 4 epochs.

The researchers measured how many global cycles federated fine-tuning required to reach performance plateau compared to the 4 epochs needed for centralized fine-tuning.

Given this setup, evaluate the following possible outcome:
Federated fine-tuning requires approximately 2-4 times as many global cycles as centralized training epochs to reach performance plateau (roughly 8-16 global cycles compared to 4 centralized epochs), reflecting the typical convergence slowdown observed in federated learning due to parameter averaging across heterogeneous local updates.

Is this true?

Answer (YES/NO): NO